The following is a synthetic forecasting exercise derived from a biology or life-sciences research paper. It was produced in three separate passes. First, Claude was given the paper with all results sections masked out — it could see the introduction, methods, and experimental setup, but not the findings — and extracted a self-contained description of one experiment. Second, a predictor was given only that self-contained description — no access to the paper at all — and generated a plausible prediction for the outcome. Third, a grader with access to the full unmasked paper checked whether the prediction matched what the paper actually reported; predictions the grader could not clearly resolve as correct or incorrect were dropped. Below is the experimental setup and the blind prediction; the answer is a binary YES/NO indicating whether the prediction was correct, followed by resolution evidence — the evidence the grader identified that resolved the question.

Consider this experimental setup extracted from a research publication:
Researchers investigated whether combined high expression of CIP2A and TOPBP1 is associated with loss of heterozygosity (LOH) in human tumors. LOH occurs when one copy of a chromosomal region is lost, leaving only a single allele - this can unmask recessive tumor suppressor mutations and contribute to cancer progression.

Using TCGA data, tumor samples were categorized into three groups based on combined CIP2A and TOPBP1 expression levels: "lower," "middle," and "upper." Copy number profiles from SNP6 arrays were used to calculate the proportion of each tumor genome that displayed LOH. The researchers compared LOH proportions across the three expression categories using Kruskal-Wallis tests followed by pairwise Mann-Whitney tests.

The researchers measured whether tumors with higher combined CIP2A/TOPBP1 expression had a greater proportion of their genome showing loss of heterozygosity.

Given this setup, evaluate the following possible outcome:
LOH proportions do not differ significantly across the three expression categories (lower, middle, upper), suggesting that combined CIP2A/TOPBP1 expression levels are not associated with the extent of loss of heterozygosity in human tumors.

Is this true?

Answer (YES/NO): NO